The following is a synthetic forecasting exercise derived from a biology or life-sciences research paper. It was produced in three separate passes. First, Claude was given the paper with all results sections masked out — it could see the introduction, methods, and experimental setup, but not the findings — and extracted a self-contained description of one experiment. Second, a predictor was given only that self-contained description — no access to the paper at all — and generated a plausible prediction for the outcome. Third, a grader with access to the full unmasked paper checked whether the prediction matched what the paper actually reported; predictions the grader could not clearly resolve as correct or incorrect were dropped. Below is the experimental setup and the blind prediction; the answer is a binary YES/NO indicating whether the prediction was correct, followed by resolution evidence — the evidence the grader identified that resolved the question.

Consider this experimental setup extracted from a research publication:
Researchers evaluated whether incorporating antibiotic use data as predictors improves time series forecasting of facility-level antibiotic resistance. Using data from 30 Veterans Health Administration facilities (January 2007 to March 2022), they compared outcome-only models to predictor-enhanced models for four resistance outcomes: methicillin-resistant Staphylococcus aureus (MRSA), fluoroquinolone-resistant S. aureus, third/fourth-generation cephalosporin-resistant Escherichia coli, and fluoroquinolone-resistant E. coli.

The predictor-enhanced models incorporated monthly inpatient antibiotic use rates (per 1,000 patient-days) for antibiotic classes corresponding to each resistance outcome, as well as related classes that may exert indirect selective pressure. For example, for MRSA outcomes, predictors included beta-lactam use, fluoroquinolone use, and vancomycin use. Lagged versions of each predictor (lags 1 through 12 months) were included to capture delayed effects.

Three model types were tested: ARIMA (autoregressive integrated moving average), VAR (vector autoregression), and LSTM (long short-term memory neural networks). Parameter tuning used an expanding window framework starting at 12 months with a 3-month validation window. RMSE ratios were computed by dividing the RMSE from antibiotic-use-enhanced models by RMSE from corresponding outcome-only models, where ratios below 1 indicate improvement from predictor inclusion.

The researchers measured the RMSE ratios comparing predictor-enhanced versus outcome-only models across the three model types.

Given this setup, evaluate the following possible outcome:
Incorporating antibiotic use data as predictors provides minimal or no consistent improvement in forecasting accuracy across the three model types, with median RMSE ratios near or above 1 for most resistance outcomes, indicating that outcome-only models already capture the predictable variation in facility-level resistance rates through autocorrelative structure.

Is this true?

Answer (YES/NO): NO